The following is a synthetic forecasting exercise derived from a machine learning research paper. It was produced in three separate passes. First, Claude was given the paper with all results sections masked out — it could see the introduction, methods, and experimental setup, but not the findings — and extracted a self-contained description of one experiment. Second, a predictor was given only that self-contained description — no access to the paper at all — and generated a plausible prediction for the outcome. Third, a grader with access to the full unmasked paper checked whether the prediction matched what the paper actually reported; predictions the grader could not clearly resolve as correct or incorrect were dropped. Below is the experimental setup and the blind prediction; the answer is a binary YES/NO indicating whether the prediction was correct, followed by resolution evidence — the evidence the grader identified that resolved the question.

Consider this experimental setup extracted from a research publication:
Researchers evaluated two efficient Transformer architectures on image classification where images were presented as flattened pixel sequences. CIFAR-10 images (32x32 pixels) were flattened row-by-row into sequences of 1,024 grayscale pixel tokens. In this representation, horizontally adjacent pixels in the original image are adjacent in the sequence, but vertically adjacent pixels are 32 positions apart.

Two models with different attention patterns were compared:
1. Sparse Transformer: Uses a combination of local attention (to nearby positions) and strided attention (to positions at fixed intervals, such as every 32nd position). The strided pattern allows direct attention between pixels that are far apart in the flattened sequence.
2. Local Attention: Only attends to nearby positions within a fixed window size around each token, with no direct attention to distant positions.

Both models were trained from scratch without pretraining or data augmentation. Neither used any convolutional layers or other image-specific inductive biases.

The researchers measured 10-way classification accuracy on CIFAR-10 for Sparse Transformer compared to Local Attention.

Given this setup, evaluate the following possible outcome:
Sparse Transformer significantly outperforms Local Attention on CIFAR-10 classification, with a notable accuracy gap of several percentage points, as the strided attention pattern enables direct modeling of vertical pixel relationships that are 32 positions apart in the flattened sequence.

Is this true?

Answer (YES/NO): NO